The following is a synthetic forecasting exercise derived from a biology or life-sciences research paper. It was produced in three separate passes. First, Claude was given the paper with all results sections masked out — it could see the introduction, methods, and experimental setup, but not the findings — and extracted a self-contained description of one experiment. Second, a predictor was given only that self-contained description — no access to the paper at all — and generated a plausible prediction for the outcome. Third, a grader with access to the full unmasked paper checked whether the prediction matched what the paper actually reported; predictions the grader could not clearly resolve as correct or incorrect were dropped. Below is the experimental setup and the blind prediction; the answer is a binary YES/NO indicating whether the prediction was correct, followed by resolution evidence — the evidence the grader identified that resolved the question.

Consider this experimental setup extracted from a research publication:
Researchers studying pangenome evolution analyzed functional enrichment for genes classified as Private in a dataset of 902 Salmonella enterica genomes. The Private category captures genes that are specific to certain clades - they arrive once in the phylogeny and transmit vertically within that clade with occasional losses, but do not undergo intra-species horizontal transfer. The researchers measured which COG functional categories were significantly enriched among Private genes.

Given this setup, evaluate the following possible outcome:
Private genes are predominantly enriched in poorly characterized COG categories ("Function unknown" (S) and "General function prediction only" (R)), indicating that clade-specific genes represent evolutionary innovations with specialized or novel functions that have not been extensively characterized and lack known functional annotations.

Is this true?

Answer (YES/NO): NO